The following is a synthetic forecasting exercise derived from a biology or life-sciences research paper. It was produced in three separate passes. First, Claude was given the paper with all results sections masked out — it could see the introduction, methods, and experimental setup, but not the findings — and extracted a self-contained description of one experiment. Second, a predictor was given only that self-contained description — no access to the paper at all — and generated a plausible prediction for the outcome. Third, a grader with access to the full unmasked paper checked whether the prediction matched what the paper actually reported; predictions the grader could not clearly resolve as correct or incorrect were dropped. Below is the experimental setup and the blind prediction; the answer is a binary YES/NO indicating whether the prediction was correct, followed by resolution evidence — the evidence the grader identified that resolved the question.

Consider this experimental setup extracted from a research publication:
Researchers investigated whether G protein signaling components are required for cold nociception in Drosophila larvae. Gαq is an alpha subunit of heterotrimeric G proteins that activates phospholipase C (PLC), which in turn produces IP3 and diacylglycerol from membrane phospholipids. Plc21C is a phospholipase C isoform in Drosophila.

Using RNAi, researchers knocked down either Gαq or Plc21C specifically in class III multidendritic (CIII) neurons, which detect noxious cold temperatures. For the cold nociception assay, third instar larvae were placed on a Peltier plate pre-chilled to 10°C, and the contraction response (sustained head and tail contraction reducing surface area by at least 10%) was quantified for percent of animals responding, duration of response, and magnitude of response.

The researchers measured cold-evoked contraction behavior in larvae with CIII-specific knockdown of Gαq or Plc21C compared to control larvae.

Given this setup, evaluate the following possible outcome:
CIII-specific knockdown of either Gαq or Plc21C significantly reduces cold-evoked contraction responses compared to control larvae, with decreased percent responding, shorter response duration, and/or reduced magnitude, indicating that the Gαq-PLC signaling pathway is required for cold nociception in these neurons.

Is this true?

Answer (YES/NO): YES